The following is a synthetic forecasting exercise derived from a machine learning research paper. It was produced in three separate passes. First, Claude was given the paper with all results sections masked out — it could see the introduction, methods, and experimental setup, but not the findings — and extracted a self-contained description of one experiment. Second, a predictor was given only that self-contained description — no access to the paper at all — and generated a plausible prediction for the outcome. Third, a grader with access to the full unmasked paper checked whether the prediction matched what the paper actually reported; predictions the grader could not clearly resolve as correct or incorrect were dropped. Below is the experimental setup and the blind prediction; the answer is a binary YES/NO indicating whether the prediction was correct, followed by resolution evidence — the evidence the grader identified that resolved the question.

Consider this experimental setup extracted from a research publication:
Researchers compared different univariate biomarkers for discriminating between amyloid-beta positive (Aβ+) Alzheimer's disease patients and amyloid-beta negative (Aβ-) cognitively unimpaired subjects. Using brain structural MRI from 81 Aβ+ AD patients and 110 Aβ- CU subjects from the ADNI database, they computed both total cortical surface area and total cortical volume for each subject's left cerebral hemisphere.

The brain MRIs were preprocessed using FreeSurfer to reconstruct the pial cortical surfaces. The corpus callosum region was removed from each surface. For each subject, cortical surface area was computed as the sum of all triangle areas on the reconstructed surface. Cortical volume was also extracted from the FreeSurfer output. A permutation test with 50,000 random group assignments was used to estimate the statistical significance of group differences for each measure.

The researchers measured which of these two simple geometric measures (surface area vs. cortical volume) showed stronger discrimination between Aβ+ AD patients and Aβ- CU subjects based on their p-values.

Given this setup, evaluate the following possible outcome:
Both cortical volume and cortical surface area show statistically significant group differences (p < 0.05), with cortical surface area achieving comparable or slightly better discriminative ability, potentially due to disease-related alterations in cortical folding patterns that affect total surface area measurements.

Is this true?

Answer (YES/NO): NO